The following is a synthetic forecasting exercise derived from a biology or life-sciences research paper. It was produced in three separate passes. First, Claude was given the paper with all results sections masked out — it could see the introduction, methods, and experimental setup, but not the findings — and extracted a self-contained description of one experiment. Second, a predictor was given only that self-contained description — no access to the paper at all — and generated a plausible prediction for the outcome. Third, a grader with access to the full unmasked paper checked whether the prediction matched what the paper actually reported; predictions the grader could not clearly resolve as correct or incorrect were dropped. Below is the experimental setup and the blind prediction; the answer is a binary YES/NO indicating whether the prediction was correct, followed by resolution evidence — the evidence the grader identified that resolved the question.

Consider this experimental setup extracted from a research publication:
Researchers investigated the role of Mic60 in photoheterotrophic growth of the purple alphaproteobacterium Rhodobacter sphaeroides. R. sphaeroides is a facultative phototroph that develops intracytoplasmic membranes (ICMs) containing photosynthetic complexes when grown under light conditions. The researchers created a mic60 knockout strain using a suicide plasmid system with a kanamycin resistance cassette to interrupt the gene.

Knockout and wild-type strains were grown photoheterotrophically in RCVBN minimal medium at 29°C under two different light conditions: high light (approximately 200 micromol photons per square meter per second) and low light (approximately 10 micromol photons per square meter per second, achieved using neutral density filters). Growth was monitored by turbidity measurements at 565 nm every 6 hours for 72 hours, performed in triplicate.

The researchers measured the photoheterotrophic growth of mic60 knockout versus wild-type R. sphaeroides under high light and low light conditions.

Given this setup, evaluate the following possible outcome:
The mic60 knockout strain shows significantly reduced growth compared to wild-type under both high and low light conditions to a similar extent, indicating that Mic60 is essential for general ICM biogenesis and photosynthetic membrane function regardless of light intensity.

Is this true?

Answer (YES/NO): NO